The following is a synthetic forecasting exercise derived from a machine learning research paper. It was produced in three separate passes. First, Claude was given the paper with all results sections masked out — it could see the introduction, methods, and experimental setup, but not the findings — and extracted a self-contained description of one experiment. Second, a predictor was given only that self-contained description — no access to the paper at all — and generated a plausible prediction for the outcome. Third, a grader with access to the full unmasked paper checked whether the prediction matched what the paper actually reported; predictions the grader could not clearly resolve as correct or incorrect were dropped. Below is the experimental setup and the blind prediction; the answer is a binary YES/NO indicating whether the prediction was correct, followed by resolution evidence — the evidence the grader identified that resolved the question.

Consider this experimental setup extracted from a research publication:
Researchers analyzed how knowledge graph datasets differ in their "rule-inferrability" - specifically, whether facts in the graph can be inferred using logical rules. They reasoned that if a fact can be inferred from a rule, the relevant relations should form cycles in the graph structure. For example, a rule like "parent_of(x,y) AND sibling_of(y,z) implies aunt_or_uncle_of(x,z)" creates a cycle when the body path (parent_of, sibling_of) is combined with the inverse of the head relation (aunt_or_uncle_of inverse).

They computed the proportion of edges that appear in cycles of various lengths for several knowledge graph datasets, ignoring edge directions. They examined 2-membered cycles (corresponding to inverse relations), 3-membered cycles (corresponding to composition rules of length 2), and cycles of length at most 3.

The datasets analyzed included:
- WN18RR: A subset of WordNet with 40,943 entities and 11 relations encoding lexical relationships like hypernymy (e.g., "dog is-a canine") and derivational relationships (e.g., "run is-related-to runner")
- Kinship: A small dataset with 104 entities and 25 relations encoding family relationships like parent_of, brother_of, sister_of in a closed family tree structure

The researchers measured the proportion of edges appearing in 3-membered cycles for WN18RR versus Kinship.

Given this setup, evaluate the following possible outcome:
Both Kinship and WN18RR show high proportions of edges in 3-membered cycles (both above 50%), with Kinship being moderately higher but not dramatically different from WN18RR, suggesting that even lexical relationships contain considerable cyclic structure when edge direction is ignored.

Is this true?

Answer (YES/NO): NO